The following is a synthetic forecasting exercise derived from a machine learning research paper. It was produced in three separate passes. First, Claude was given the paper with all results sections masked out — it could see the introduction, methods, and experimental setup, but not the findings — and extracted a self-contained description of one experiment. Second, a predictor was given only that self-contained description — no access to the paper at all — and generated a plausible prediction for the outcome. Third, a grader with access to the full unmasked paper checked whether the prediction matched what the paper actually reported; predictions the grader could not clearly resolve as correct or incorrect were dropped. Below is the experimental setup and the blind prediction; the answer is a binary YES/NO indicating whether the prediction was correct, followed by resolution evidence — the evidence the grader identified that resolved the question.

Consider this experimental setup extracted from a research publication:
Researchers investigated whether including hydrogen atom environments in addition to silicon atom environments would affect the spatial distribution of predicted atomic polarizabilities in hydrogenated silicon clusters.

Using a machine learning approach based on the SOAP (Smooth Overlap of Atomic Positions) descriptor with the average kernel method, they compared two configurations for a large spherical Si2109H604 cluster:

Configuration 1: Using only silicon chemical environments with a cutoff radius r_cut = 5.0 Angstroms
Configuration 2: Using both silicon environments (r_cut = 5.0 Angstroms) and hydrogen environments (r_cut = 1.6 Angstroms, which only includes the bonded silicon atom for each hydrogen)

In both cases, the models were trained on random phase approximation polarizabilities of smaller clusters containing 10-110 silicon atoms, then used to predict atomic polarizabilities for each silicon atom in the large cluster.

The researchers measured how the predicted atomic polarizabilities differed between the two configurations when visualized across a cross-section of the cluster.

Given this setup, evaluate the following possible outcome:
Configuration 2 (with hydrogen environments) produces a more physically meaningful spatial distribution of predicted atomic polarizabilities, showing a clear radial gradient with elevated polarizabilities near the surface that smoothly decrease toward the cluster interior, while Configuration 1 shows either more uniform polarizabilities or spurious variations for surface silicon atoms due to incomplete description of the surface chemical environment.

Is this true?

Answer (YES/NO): NO